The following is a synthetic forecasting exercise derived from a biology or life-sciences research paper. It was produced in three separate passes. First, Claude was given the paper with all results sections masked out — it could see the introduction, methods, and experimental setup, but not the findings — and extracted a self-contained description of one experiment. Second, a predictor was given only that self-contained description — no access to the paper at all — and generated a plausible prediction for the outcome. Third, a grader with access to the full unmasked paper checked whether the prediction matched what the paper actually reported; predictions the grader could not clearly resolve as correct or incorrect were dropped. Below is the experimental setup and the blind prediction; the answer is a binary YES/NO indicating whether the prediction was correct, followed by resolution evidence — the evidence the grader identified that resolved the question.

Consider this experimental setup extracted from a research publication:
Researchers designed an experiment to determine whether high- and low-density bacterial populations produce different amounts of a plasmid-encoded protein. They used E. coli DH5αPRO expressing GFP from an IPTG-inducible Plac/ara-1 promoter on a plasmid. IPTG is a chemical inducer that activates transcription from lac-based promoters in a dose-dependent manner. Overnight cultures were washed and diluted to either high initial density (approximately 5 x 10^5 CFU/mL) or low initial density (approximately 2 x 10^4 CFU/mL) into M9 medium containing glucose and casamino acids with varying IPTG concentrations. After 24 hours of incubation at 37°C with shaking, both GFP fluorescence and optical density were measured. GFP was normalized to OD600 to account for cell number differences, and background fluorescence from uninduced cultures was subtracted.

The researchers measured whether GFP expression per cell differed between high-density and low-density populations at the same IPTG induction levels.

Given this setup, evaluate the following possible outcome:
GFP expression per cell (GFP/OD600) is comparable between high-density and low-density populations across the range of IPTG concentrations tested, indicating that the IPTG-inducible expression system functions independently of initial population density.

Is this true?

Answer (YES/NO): YES